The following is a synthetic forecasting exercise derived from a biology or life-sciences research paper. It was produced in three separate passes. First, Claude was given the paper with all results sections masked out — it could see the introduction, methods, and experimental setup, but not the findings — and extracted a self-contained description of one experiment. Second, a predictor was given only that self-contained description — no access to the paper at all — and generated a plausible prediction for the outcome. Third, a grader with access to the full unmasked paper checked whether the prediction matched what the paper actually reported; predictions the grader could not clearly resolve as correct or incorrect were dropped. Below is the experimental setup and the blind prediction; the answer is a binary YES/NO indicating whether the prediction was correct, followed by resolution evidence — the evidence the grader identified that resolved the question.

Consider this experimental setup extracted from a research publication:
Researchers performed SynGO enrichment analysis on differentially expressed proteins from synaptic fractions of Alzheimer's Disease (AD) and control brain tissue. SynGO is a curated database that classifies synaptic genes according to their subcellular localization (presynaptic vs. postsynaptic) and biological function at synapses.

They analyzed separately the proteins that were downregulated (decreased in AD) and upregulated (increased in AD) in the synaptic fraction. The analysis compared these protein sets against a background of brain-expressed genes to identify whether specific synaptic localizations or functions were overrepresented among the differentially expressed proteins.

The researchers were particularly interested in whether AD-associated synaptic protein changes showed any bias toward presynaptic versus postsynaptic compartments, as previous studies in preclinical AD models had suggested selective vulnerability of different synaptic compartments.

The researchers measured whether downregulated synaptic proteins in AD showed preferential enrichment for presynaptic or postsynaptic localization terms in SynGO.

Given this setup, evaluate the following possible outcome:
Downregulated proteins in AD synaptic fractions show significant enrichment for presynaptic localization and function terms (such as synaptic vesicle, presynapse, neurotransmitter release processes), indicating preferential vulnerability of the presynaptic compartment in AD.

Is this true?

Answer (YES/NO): YES